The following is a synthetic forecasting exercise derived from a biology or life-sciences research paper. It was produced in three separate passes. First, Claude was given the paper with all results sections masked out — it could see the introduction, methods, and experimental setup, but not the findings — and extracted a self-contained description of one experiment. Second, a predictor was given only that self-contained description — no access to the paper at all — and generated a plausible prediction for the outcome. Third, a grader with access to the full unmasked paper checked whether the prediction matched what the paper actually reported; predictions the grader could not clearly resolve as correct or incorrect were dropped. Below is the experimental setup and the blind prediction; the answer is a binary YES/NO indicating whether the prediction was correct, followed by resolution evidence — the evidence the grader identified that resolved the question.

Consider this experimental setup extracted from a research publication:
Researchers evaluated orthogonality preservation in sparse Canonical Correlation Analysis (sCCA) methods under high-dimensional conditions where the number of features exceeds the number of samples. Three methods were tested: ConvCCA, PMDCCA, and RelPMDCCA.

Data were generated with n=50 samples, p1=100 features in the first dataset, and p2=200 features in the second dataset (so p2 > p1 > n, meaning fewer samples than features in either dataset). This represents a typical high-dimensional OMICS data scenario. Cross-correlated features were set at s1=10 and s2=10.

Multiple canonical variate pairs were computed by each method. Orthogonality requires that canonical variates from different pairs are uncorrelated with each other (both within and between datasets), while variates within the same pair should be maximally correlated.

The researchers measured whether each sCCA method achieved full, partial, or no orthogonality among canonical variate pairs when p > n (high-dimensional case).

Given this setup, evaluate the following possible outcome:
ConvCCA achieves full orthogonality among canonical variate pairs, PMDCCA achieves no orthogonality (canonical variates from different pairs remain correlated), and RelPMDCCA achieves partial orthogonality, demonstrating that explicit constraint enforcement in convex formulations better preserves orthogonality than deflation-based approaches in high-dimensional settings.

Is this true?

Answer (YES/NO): NO